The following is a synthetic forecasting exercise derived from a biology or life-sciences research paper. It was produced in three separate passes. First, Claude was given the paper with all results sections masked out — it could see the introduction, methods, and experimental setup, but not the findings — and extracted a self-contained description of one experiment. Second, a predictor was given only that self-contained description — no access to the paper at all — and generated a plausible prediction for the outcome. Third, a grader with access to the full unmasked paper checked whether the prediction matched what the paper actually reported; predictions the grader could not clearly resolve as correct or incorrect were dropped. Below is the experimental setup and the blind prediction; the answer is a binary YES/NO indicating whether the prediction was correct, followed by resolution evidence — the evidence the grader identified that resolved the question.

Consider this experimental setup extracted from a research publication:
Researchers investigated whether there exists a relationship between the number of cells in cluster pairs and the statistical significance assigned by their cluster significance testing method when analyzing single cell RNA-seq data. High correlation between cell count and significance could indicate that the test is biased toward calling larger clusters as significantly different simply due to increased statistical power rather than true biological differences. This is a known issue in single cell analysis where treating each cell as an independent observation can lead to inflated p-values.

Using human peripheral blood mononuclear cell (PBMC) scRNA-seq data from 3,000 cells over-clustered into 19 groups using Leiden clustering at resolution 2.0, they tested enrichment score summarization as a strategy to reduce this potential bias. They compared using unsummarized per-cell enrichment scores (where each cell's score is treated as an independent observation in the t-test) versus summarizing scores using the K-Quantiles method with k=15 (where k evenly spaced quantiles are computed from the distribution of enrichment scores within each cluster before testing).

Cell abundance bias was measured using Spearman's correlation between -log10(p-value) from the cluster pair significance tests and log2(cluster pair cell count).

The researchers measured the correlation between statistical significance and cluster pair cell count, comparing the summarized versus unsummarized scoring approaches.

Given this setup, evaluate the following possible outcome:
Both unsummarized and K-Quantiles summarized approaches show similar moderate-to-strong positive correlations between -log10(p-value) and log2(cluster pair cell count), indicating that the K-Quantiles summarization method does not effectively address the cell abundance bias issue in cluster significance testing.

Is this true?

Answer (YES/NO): NO